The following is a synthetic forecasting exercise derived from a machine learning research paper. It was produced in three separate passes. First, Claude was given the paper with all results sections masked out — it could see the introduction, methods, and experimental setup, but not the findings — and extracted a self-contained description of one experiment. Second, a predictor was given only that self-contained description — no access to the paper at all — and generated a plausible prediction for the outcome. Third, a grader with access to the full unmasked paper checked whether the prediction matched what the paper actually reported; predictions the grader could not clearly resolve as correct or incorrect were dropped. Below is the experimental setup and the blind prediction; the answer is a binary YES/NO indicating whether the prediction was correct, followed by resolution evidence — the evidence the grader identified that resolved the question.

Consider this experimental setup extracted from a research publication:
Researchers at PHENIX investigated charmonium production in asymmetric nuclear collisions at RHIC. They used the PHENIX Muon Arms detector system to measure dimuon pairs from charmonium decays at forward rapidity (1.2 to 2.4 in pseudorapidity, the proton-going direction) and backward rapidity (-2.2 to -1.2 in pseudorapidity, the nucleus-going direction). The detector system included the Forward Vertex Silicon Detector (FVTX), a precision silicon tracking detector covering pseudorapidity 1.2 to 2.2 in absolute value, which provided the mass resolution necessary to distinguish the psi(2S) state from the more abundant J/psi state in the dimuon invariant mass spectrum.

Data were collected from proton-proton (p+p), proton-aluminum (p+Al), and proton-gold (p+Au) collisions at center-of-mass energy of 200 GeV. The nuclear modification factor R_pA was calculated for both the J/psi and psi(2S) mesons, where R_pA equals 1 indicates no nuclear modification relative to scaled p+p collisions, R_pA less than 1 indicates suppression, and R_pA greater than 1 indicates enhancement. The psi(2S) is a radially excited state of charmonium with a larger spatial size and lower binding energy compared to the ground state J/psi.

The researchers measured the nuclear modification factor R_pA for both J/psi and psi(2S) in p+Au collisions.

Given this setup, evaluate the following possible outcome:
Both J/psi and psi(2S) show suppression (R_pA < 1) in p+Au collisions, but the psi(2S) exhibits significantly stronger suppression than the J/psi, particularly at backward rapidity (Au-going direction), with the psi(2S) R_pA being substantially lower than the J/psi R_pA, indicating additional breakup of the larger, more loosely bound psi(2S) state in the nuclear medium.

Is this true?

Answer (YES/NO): YES